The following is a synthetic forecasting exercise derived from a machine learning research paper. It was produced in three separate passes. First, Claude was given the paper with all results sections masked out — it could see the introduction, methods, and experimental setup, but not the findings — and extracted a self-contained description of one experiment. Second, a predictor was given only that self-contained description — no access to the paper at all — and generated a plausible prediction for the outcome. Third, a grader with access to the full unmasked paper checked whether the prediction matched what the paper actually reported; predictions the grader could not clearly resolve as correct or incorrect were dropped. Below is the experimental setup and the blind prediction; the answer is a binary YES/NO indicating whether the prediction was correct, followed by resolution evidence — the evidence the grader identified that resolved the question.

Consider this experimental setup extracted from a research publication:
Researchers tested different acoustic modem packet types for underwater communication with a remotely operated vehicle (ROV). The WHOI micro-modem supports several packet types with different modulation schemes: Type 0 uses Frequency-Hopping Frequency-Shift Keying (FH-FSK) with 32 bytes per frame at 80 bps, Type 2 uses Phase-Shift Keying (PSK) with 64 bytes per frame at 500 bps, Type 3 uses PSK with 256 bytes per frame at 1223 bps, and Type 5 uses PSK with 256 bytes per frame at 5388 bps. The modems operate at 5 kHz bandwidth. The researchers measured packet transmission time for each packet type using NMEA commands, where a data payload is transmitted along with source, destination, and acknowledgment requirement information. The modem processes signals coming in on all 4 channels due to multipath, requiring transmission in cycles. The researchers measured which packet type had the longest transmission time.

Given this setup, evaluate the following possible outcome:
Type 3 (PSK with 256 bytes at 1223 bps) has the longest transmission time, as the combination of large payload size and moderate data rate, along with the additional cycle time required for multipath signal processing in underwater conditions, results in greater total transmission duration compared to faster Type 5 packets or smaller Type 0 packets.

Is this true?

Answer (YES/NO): NO